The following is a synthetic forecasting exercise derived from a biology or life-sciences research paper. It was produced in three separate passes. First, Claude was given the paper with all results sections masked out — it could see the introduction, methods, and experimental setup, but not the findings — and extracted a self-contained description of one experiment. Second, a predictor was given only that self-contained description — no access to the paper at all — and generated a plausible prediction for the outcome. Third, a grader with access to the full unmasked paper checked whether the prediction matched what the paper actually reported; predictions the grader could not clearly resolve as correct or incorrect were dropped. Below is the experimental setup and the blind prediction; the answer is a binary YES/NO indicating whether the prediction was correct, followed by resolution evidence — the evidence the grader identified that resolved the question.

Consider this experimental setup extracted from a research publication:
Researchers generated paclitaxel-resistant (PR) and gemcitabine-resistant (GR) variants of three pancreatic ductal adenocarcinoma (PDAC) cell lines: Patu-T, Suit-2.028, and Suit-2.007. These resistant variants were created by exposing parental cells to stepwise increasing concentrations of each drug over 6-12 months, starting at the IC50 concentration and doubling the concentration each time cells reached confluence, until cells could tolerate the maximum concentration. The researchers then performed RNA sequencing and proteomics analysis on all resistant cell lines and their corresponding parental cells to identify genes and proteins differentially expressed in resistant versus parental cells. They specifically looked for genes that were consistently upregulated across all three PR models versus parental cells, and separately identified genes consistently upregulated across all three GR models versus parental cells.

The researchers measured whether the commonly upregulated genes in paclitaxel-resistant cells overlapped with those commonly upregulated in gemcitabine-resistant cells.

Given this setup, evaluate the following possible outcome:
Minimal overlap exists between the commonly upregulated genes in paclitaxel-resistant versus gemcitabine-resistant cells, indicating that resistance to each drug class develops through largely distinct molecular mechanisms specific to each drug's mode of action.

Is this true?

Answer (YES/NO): YES